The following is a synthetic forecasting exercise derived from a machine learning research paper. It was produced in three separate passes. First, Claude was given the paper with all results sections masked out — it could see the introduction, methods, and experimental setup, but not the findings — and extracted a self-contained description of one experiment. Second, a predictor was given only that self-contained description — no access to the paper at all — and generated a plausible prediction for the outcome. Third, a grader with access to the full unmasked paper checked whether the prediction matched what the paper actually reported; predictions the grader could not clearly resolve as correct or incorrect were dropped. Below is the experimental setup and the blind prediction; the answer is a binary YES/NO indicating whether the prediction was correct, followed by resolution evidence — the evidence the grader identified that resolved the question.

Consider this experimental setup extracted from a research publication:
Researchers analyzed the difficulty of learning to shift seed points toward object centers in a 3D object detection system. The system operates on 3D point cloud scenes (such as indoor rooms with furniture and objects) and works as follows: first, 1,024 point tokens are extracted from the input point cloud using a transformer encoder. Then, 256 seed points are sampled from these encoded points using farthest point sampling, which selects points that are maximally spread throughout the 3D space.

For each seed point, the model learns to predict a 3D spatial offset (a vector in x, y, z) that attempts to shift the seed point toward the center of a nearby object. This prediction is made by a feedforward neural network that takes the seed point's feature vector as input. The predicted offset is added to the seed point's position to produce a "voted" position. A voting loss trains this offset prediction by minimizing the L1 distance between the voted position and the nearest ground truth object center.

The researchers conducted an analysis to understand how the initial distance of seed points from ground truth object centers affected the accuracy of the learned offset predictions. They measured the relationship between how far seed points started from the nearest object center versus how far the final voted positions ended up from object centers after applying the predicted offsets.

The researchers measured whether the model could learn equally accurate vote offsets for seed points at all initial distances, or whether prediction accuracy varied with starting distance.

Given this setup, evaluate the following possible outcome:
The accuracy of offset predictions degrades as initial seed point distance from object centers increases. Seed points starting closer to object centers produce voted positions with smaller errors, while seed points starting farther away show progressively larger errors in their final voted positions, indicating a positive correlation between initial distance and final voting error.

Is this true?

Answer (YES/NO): YES